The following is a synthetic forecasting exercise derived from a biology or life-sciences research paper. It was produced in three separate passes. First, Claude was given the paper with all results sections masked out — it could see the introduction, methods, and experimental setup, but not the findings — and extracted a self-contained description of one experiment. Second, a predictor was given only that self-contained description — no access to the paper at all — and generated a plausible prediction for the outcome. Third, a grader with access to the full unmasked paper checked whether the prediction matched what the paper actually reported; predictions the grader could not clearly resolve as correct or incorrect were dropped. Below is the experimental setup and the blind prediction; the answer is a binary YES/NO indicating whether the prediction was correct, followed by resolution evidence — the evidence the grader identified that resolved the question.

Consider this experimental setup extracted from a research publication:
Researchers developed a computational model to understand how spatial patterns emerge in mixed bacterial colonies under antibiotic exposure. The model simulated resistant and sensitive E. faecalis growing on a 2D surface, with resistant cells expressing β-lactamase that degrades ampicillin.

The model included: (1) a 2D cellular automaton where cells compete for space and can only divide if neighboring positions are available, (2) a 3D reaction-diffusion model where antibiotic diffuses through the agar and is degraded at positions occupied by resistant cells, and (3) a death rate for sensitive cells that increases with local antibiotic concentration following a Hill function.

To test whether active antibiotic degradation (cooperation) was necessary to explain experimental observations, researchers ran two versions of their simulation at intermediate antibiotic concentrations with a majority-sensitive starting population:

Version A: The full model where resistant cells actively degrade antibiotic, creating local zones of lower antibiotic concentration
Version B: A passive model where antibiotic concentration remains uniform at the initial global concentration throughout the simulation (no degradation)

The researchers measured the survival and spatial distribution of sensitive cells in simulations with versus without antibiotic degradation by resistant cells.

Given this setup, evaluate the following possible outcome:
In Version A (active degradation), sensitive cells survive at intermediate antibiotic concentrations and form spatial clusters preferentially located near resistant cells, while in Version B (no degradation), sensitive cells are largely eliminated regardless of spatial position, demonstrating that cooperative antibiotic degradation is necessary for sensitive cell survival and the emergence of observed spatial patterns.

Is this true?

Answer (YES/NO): YES